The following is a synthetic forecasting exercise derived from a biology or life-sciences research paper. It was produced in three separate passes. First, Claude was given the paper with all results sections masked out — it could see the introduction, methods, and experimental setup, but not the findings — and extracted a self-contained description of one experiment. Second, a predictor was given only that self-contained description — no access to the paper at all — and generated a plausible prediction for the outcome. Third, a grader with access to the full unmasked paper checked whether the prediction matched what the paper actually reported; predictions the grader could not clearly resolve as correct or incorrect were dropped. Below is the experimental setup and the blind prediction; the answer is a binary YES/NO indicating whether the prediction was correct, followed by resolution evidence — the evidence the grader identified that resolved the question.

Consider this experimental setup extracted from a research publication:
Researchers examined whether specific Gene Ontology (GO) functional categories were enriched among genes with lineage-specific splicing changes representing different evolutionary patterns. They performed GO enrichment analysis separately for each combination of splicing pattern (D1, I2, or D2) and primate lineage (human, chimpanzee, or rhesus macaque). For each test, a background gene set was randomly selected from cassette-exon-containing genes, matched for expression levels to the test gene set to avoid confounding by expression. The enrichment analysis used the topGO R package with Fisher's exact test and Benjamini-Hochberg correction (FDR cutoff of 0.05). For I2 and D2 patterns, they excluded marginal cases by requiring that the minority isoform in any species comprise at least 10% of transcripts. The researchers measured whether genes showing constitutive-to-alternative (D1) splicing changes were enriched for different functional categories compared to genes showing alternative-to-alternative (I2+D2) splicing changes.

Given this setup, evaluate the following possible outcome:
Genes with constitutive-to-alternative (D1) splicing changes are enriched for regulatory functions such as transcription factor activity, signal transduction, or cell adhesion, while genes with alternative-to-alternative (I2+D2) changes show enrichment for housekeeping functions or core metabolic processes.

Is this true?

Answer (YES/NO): NO